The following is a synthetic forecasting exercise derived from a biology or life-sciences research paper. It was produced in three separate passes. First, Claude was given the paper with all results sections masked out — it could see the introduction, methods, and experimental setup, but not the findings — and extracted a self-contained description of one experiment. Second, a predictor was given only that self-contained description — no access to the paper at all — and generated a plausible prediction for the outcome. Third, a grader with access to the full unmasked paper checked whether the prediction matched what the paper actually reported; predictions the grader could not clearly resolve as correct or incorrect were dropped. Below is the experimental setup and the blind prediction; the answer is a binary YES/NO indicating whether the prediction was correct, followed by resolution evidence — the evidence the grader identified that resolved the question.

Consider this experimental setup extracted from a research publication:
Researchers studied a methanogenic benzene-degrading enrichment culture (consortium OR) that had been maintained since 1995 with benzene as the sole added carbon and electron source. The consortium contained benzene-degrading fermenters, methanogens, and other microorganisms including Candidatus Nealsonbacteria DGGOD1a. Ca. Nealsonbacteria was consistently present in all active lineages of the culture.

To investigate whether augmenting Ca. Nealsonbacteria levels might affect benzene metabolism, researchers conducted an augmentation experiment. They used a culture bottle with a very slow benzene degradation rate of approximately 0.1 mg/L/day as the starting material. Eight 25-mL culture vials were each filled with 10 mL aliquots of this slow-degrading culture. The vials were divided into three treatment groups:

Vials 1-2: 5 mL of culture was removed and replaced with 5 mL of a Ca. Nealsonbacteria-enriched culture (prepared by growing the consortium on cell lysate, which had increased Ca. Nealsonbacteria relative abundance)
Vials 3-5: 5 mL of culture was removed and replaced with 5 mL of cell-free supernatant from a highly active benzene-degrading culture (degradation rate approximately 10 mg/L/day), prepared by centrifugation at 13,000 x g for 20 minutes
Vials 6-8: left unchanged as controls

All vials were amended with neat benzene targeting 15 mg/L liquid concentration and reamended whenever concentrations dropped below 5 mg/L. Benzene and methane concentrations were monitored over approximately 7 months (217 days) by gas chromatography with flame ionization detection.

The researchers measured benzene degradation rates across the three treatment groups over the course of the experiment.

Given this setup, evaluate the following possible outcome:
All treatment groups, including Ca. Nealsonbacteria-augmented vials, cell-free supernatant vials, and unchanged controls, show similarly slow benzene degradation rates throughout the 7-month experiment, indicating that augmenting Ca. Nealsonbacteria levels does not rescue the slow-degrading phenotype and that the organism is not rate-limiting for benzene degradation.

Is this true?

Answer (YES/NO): NO